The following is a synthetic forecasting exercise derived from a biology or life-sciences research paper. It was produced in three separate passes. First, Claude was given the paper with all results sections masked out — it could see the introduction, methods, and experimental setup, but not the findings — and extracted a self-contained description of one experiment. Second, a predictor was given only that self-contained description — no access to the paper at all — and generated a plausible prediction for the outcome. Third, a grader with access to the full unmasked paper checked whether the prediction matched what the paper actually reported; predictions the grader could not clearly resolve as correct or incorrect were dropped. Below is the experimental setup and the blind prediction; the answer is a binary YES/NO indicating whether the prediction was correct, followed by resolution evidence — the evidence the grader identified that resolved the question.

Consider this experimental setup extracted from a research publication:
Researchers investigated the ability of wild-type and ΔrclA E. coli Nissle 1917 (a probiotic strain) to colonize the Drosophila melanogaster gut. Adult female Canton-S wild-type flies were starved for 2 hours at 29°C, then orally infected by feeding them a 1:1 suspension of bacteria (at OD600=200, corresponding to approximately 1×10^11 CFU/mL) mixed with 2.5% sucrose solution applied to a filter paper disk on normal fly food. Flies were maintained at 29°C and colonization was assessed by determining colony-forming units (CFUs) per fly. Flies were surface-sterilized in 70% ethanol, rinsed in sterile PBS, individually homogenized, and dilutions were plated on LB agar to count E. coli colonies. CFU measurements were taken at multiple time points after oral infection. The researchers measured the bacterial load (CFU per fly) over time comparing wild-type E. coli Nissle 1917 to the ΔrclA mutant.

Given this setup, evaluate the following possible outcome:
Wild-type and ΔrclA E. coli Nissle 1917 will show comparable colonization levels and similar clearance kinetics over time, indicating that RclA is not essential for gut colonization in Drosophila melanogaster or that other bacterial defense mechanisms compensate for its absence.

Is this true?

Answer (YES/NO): NO